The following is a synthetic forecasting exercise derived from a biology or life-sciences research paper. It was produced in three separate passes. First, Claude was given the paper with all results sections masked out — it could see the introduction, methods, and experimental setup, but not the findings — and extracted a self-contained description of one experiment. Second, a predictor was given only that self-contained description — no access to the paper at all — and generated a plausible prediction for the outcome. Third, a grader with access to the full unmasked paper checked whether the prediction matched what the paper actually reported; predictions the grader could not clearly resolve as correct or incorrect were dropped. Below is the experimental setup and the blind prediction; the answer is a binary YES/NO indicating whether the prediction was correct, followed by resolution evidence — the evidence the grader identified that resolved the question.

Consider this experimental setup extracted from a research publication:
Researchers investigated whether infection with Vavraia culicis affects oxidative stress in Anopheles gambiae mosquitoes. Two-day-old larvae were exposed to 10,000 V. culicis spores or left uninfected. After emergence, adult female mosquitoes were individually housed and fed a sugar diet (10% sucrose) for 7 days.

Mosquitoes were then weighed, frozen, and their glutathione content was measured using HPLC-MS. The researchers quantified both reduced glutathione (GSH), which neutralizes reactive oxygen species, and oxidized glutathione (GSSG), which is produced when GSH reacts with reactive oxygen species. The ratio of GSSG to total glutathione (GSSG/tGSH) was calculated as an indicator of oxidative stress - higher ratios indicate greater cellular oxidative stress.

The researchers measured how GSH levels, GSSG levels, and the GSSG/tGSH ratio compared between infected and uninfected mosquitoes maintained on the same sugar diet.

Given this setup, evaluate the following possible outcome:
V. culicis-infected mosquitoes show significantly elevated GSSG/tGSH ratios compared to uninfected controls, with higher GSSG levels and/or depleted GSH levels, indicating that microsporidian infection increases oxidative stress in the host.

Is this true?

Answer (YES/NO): YES